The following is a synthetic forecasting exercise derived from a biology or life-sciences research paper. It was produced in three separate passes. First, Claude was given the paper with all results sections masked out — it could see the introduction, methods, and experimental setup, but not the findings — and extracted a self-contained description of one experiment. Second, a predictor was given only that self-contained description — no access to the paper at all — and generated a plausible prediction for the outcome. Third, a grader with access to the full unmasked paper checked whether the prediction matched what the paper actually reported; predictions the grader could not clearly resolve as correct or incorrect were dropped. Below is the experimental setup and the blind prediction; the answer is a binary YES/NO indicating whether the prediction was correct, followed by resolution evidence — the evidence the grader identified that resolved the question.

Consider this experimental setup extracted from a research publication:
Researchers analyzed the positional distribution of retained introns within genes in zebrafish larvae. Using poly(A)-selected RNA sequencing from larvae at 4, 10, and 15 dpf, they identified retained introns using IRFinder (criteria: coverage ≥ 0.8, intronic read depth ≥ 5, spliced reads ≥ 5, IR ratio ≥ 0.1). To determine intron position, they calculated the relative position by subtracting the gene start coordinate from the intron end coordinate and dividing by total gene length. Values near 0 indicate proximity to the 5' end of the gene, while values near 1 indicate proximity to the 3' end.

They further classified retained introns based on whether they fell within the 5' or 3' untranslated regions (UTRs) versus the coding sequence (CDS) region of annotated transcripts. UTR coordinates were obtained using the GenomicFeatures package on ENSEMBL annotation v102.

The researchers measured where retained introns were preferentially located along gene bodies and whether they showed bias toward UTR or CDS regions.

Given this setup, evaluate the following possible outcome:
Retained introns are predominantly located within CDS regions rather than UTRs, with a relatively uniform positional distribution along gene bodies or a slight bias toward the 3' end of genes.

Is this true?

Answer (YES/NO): YES